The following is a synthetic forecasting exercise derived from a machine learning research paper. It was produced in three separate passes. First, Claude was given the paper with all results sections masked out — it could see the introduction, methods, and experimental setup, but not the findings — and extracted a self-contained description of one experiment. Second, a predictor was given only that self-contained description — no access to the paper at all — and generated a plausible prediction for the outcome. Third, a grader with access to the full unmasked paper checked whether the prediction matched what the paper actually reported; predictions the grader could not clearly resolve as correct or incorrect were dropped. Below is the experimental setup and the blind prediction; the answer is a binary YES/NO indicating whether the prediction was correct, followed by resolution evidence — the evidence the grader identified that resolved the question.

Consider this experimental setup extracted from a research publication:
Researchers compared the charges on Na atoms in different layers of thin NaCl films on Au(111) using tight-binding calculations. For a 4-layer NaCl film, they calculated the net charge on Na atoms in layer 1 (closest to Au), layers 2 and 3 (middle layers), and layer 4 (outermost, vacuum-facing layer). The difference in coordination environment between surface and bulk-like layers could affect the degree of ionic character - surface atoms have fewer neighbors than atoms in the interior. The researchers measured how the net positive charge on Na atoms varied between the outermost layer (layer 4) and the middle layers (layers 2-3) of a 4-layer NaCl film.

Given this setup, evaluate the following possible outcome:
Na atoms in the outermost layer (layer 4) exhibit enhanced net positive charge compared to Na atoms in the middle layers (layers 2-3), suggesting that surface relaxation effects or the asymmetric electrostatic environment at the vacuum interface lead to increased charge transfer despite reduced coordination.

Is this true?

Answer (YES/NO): YES